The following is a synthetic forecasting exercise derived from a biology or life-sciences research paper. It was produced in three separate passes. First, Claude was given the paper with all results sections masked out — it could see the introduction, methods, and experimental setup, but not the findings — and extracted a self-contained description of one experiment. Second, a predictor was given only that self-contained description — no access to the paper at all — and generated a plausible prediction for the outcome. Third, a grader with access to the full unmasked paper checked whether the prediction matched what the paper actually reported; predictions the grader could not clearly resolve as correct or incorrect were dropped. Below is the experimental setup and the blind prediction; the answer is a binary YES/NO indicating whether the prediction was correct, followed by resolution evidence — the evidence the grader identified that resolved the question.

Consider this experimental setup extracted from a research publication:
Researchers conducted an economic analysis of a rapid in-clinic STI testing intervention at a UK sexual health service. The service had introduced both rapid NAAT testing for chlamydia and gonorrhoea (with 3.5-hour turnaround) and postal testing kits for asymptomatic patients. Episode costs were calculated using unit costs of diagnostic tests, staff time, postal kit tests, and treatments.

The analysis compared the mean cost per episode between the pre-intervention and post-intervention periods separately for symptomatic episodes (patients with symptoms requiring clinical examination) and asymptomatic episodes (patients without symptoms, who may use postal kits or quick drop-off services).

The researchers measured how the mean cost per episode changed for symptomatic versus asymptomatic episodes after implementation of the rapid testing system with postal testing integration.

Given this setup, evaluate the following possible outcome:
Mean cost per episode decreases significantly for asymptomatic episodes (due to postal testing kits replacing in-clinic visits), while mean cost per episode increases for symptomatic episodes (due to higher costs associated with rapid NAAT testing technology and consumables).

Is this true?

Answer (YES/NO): YES